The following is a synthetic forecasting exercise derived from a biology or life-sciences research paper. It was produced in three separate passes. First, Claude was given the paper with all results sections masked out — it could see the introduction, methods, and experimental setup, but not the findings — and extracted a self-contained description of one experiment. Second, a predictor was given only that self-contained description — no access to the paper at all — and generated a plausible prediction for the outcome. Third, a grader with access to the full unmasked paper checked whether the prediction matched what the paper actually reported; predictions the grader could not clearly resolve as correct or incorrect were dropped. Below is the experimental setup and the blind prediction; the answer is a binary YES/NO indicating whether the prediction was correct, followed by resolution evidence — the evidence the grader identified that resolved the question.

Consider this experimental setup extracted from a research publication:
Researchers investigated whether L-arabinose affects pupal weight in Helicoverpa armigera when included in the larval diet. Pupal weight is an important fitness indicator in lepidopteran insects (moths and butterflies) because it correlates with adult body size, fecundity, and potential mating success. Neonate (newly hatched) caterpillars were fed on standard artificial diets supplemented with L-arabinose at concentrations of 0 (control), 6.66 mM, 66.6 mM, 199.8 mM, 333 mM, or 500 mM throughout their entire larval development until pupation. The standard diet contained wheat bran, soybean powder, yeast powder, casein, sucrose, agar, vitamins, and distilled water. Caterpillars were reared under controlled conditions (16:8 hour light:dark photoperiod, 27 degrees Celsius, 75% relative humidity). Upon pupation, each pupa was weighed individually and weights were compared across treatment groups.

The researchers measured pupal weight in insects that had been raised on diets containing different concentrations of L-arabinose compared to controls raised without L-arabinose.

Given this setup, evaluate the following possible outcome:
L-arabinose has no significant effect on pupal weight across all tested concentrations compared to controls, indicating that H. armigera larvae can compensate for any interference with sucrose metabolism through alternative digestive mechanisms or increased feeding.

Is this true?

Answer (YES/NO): NO